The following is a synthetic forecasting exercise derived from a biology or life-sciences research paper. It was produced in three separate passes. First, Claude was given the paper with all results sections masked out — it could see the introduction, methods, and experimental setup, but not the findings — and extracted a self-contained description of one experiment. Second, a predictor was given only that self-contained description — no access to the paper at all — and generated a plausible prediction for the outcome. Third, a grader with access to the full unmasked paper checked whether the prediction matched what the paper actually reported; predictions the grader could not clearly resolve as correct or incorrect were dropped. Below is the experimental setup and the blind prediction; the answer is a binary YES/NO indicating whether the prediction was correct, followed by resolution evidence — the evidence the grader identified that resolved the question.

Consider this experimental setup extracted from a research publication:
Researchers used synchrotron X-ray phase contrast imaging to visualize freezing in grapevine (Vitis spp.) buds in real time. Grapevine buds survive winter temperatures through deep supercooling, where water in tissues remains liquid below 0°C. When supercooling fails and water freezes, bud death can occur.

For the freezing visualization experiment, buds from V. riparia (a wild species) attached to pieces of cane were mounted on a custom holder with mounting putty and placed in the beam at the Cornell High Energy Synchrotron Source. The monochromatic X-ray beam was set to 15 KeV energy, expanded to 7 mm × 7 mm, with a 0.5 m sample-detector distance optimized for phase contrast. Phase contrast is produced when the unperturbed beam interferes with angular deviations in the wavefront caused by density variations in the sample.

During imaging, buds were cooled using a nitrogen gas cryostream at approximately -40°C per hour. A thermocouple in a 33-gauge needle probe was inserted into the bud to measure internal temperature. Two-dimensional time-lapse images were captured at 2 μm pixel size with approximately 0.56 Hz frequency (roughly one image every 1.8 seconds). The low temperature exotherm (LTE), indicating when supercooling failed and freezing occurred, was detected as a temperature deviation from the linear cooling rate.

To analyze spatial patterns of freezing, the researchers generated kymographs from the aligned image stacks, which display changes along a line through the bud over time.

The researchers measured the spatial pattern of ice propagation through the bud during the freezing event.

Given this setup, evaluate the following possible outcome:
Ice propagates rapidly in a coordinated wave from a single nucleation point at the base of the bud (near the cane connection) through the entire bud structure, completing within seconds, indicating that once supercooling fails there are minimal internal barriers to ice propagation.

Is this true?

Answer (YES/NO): NO